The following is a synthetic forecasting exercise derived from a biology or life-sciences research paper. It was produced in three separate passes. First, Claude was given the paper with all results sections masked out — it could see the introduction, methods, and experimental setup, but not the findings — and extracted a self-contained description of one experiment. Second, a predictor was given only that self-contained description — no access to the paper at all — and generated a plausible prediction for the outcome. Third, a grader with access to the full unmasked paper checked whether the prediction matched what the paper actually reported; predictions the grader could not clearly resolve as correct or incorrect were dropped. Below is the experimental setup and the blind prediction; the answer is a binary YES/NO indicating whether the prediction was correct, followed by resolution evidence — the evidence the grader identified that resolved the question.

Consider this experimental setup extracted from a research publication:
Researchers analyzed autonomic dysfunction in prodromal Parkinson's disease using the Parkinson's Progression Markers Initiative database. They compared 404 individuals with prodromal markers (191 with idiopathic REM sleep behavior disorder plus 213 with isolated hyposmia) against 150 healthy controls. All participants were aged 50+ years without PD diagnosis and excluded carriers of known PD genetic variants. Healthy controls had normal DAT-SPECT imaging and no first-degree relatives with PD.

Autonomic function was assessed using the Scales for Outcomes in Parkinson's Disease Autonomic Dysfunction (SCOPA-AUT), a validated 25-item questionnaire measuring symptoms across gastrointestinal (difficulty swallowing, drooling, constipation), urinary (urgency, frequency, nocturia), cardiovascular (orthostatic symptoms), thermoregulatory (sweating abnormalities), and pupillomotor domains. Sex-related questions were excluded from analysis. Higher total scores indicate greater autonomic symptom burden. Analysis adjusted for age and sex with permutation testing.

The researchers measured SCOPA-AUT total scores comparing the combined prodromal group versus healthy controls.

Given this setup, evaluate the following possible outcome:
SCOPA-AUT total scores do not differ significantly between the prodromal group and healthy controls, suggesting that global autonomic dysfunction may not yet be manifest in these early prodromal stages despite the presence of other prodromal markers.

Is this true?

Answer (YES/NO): NO